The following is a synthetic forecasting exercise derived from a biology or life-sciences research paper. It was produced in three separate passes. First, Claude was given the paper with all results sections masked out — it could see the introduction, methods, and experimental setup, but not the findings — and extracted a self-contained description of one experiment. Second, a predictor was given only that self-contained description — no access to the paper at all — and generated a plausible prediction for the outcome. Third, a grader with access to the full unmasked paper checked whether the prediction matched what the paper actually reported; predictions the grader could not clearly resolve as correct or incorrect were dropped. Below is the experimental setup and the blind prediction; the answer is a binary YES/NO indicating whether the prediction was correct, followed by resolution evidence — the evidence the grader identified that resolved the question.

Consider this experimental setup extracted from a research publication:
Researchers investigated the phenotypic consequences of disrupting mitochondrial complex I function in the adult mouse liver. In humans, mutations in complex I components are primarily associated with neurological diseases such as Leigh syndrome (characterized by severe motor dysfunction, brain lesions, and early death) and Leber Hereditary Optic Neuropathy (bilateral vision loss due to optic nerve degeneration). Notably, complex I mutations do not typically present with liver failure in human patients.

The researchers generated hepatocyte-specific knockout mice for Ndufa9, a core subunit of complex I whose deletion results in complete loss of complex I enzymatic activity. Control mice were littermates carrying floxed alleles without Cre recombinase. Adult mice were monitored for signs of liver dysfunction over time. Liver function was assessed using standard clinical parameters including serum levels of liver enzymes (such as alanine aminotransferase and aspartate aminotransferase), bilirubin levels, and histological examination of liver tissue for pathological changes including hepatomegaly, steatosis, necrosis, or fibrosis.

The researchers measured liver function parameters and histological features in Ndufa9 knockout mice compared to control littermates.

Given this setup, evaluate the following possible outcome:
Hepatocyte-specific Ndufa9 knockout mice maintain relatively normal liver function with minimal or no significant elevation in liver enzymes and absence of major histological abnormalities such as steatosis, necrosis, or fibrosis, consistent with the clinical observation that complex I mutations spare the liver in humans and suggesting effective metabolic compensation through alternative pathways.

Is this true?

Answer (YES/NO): YES